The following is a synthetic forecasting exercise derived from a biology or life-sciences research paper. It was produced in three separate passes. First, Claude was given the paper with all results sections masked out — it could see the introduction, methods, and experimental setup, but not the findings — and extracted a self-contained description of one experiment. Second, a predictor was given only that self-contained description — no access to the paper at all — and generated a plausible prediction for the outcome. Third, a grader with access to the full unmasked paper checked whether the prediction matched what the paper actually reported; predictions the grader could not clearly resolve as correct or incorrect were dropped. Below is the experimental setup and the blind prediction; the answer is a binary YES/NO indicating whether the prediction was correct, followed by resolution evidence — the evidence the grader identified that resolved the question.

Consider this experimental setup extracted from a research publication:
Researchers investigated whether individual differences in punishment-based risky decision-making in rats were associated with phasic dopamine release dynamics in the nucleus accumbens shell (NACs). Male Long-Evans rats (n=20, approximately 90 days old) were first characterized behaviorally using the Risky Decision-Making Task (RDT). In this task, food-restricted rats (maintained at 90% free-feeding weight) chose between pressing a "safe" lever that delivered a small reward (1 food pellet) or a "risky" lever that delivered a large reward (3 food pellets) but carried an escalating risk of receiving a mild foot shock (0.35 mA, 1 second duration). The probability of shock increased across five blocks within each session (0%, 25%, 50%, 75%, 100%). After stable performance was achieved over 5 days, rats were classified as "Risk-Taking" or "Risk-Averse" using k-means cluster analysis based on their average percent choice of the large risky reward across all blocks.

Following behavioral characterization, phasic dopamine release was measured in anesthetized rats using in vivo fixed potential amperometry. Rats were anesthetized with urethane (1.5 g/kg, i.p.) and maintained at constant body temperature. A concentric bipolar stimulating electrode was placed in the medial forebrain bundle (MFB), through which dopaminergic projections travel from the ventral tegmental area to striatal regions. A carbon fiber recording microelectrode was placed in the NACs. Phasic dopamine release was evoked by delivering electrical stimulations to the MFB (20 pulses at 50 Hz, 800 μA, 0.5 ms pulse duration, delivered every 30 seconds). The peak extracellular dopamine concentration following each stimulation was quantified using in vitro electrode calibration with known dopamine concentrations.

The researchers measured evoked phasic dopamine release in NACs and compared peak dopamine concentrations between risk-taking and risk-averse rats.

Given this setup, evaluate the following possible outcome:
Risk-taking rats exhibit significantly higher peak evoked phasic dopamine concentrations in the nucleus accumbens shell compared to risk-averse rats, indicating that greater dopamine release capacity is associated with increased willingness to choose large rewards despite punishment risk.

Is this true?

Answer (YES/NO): YES